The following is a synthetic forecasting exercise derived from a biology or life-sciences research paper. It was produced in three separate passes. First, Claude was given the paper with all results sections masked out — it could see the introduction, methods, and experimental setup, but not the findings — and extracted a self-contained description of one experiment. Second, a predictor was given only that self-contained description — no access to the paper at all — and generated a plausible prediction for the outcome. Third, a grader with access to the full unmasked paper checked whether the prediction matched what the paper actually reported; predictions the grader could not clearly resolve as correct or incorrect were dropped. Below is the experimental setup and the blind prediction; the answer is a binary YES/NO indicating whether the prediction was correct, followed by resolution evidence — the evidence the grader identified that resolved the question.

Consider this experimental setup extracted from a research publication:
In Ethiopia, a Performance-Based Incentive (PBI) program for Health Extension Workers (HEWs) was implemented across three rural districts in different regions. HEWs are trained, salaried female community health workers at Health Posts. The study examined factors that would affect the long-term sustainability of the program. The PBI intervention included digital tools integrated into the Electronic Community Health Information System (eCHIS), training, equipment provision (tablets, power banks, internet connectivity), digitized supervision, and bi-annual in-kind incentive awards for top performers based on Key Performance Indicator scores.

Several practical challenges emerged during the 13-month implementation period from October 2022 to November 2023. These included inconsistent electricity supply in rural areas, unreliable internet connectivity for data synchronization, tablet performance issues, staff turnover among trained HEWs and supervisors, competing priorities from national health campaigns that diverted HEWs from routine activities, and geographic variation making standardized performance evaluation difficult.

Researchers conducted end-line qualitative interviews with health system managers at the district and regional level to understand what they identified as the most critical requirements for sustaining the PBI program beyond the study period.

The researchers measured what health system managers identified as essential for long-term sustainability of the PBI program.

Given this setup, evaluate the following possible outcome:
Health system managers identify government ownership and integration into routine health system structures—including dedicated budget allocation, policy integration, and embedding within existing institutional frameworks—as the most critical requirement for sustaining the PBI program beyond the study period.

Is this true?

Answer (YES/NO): YES